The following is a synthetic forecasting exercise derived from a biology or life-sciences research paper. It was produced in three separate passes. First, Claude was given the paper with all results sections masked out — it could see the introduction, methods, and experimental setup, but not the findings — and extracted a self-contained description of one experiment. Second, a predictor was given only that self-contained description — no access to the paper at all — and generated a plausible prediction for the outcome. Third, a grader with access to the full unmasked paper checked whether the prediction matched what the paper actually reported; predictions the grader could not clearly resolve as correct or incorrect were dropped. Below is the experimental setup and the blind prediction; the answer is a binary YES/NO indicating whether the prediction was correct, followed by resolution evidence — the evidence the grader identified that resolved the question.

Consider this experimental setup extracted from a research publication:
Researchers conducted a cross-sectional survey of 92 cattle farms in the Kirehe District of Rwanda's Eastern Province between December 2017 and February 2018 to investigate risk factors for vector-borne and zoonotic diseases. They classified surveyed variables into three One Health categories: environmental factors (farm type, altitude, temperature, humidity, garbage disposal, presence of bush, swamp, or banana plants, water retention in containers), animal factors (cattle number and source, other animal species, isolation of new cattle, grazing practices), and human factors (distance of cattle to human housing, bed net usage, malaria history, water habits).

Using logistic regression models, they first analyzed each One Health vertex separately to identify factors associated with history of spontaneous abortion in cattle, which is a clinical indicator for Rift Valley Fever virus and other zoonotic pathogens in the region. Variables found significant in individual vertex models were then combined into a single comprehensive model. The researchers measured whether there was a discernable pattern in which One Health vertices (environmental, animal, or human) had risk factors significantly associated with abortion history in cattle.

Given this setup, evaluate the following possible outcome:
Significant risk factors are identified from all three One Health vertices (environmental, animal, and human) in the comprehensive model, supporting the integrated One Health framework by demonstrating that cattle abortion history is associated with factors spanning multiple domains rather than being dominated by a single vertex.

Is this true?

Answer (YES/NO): NO